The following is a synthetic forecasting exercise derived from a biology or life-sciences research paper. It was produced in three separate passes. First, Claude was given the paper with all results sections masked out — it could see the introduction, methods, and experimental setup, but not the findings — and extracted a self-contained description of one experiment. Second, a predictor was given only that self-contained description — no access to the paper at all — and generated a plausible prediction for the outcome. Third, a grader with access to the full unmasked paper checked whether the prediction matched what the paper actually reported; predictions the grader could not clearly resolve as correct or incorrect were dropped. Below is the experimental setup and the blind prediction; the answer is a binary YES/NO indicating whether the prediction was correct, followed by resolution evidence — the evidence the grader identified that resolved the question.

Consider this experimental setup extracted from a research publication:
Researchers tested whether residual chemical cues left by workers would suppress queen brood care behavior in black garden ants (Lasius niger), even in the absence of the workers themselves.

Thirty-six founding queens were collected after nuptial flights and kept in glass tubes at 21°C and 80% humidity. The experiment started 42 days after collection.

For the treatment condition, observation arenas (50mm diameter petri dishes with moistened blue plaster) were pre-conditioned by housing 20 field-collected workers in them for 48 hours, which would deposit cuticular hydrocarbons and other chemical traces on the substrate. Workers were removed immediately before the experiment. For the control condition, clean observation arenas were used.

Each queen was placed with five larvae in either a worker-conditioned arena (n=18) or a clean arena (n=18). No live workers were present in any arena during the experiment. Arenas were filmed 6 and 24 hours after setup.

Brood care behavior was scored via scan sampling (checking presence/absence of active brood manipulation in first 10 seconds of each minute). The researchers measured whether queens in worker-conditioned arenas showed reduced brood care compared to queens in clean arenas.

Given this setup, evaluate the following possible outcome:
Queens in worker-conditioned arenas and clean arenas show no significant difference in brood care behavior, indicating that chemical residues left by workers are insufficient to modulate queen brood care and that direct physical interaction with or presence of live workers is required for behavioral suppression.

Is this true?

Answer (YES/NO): YES